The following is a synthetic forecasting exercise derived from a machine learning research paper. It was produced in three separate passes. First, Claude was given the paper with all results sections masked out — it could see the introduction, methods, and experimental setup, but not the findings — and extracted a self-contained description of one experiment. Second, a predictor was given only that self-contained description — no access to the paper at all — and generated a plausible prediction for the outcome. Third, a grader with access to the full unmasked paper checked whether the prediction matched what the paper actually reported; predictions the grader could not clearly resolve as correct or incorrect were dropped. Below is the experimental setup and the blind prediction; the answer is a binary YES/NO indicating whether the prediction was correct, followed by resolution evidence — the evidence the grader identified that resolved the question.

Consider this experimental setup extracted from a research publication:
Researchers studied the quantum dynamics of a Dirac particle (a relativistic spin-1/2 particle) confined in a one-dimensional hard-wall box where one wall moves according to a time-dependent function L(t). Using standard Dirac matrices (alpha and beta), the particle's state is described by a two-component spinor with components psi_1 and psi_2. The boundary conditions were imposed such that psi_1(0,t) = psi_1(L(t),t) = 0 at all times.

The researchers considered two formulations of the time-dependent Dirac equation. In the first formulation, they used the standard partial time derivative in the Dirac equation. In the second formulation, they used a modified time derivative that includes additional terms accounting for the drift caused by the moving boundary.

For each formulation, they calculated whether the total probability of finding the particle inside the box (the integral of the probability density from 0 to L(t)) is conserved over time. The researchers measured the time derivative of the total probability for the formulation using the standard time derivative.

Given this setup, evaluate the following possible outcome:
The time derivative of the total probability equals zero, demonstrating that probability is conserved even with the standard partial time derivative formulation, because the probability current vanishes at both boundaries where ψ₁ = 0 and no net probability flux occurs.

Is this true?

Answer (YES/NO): NO